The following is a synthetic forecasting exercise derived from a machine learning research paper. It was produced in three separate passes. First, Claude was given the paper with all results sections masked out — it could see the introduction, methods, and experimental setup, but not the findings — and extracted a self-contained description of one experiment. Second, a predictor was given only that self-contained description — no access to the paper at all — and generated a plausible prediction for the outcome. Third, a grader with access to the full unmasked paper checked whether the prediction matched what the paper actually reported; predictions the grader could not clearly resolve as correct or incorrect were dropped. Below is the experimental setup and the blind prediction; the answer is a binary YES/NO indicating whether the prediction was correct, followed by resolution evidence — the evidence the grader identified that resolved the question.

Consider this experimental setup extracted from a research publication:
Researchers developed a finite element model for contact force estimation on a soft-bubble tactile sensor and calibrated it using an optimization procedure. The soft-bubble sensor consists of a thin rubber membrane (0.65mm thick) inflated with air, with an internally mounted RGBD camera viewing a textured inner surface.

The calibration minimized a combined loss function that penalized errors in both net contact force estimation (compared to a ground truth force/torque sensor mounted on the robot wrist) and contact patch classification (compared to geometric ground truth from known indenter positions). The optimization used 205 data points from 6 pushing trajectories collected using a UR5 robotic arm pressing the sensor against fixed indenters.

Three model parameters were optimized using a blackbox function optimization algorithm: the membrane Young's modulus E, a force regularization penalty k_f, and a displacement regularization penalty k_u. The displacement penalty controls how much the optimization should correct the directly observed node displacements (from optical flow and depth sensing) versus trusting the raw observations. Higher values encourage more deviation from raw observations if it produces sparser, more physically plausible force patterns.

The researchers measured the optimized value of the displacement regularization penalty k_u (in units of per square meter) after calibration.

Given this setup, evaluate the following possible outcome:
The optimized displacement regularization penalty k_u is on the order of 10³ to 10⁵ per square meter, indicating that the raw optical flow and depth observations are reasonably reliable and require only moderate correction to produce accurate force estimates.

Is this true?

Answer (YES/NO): NO